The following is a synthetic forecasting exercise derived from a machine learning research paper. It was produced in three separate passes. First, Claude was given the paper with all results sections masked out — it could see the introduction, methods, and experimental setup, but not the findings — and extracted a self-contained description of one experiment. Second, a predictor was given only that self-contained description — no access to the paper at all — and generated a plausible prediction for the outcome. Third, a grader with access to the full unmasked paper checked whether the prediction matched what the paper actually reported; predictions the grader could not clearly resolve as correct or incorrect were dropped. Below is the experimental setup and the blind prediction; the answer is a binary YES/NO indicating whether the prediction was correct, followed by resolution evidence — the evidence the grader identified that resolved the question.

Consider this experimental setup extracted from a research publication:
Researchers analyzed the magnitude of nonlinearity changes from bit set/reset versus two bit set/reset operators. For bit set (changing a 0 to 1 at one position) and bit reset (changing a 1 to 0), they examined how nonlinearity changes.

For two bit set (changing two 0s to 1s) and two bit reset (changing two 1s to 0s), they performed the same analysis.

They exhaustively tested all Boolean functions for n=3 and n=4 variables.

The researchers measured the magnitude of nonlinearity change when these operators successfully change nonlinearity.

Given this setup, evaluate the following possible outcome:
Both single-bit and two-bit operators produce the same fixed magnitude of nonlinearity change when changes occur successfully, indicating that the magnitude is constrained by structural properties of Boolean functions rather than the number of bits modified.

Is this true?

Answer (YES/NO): NO